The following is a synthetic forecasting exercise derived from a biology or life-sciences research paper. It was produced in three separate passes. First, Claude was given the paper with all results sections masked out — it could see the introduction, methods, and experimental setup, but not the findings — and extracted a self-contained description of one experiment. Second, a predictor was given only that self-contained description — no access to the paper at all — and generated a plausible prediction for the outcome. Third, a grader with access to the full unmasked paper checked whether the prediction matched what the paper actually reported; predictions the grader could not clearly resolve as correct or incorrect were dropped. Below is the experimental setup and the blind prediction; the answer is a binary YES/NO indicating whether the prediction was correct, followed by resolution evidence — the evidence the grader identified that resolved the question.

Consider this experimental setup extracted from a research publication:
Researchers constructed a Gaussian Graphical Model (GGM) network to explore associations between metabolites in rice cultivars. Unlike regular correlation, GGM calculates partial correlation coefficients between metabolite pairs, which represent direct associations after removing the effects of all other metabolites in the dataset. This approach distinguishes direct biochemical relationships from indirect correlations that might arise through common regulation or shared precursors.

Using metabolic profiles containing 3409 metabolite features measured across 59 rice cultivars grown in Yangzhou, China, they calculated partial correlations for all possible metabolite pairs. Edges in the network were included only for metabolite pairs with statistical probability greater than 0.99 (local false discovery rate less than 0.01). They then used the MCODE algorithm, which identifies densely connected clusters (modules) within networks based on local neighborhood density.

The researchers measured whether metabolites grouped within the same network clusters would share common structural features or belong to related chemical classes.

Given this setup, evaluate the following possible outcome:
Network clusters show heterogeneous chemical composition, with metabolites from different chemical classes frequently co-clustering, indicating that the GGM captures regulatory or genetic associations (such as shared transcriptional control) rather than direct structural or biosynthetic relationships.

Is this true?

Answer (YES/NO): NO